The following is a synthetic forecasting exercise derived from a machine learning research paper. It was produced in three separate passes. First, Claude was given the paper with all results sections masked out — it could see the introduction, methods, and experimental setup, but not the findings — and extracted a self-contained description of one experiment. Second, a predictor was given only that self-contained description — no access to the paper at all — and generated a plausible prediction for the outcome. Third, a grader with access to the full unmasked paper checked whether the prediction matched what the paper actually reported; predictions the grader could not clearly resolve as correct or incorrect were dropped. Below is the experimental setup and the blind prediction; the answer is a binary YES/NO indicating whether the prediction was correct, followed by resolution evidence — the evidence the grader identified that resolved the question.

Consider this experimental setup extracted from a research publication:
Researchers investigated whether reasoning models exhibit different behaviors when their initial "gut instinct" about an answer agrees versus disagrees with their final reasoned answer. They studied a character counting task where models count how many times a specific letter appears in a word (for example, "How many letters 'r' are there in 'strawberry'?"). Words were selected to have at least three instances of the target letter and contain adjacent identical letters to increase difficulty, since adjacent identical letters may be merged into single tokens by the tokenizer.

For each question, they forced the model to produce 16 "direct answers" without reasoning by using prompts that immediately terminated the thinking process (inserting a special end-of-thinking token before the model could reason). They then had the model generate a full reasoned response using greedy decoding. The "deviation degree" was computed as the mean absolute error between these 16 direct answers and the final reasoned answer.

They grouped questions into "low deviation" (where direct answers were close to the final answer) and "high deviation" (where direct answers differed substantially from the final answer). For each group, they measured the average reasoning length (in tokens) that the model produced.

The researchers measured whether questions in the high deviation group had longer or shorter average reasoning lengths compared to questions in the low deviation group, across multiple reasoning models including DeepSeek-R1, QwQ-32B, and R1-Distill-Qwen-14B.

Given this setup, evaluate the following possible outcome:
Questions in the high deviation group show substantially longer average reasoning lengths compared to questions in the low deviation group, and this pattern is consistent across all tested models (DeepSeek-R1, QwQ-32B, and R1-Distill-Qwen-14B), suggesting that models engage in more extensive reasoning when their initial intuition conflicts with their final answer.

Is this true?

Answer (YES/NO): YES